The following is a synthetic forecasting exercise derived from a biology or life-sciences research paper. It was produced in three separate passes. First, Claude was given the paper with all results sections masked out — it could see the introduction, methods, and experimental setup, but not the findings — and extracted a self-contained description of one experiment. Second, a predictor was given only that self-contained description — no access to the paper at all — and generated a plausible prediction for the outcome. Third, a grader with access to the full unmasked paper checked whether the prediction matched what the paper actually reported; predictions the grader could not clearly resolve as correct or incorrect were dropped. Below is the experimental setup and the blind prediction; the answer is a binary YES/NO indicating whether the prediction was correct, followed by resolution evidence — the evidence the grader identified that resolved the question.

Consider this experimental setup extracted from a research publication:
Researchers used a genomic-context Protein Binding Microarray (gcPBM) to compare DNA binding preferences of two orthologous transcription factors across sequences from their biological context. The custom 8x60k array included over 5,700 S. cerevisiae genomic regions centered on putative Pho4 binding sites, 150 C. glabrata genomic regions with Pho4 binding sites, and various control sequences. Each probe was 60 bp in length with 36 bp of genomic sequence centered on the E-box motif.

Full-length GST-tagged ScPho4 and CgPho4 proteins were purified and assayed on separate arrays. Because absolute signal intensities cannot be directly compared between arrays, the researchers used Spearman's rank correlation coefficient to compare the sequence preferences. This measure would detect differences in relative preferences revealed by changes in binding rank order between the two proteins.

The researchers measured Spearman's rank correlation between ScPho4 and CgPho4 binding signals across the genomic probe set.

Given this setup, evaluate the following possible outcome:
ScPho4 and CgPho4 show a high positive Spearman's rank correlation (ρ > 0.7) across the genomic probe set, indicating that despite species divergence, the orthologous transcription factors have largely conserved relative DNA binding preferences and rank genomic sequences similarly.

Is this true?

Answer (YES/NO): YES